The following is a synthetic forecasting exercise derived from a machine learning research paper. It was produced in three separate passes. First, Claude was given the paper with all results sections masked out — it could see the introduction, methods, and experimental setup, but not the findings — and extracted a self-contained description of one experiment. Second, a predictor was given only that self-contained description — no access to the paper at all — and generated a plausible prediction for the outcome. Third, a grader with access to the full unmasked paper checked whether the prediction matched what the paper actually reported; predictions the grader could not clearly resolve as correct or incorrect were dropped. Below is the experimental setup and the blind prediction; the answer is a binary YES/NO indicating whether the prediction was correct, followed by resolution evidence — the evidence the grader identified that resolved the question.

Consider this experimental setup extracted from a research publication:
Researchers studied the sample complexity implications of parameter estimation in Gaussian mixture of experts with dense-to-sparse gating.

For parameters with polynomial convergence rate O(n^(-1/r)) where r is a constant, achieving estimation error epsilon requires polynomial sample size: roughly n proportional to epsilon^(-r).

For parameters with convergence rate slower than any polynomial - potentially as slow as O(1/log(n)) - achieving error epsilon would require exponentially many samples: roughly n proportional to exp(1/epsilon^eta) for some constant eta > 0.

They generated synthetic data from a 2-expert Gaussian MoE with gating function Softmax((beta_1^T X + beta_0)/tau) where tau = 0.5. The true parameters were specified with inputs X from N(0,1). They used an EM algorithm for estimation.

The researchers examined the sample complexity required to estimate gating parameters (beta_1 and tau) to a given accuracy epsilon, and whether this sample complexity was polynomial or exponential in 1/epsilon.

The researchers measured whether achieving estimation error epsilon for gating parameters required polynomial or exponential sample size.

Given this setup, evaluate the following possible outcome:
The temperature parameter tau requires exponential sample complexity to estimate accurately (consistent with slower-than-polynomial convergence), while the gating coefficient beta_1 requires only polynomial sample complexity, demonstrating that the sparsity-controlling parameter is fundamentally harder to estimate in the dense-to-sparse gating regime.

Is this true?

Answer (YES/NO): NO